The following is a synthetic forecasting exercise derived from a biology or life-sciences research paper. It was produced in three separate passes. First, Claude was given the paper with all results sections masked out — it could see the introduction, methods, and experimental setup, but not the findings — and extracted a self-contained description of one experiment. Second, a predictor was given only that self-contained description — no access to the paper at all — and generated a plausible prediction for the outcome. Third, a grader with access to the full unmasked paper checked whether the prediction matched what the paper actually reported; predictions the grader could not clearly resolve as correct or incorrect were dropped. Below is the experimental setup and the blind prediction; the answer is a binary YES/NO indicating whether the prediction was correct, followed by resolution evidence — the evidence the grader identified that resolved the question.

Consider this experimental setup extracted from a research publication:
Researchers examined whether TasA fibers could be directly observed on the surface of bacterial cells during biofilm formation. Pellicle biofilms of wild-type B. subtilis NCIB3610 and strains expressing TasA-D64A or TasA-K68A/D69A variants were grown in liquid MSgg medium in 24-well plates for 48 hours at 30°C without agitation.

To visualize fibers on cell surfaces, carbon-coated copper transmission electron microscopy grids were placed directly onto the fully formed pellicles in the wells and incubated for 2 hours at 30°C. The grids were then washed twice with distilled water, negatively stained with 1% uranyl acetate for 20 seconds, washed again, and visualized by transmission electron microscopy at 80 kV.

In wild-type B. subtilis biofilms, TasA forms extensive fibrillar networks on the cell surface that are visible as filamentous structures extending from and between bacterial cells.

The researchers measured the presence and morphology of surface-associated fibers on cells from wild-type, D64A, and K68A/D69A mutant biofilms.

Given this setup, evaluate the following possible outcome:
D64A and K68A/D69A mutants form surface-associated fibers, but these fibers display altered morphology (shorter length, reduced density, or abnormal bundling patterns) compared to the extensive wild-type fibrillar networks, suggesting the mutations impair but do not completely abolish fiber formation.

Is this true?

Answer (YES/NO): NO